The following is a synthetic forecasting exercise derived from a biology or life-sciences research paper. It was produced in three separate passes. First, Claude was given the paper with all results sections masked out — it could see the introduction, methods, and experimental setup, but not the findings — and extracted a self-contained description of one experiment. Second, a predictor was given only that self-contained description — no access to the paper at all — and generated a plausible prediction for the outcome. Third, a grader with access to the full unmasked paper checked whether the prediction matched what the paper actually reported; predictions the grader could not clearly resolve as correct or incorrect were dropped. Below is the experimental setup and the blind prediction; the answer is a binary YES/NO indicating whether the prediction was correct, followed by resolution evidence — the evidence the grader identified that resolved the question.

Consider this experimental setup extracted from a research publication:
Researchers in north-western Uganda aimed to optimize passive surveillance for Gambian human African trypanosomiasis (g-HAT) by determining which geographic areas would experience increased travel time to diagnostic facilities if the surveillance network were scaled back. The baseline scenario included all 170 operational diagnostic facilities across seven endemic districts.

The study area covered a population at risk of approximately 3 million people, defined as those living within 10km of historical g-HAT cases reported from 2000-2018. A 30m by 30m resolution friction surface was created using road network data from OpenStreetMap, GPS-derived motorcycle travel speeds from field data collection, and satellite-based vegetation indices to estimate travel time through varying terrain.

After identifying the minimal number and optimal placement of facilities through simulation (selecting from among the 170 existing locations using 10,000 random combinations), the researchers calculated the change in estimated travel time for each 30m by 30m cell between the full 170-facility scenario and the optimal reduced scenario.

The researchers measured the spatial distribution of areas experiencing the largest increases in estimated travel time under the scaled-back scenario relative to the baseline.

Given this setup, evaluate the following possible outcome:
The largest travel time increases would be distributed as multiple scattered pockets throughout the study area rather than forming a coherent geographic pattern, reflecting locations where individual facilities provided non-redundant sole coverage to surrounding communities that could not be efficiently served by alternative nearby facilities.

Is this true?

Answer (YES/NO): NO